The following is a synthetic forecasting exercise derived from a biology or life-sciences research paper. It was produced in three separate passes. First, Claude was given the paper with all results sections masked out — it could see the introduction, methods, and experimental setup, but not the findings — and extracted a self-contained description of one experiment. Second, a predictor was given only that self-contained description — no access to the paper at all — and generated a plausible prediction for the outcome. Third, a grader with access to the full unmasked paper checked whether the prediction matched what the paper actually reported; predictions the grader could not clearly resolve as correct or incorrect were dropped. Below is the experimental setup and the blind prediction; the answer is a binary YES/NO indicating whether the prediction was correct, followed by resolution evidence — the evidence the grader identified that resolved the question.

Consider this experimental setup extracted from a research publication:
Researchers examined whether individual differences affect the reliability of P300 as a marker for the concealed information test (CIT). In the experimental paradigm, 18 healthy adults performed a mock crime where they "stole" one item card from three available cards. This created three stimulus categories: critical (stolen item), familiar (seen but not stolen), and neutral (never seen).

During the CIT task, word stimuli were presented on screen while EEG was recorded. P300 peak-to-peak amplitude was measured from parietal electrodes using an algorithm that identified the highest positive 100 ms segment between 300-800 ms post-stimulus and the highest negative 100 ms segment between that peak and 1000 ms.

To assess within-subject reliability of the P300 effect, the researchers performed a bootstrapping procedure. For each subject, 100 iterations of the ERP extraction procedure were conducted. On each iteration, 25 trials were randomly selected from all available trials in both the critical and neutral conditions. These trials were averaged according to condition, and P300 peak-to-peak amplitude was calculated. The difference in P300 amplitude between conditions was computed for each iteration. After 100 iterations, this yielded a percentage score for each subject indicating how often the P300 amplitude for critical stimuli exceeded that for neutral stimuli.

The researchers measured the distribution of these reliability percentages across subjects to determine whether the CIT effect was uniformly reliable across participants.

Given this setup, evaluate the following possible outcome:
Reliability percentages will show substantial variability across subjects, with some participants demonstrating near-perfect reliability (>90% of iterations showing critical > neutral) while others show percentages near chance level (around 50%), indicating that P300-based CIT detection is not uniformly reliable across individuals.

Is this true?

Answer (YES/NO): YES